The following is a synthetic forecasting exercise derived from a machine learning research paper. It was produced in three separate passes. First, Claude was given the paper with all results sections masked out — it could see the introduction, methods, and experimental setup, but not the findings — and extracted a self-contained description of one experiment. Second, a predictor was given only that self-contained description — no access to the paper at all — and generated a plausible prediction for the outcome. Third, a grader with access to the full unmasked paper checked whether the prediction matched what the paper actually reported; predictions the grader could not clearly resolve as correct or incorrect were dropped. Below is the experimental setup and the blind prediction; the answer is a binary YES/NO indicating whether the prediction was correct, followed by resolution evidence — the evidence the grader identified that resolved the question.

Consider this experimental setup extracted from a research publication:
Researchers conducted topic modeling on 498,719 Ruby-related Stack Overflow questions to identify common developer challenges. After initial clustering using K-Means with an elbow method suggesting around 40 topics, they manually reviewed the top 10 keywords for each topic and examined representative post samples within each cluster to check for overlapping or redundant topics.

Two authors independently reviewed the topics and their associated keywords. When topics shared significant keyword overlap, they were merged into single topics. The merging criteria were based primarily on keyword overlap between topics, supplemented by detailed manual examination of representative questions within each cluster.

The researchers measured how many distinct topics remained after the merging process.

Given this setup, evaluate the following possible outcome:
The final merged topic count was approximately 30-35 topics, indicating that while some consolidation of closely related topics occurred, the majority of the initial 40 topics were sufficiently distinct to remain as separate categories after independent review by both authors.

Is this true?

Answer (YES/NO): YES